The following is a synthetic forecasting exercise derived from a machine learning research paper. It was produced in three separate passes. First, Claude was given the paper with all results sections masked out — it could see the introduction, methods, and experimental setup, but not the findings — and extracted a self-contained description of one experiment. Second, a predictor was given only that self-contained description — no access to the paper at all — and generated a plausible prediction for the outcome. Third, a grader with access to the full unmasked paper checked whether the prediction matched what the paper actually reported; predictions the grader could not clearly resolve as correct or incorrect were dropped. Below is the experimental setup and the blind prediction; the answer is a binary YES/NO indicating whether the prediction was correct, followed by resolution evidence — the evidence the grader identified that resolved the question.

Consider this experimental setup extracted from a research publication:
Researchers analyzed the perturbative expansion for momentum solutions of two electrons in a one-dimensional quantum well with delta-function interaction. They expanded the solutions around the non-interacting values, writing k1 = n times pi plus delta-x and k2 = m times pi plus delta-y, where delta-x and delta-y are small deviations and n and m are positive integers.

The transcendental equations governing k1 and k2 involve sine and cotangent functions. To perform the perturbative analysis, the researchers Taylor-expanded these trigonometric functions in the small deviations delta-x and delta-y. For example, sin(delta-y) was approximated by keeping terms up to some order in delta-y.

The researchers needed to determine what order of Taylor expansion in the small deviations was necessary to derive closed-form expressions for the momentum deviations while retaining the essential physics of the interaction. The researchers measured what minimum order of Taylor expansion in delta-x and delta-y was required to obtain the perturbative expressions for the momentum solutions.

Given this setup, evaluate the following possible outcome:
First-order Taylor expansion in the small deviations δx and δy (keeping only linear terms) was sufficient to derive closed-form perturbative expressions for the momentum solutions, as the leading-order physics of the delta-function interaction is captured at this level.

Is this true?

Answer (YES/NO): NO